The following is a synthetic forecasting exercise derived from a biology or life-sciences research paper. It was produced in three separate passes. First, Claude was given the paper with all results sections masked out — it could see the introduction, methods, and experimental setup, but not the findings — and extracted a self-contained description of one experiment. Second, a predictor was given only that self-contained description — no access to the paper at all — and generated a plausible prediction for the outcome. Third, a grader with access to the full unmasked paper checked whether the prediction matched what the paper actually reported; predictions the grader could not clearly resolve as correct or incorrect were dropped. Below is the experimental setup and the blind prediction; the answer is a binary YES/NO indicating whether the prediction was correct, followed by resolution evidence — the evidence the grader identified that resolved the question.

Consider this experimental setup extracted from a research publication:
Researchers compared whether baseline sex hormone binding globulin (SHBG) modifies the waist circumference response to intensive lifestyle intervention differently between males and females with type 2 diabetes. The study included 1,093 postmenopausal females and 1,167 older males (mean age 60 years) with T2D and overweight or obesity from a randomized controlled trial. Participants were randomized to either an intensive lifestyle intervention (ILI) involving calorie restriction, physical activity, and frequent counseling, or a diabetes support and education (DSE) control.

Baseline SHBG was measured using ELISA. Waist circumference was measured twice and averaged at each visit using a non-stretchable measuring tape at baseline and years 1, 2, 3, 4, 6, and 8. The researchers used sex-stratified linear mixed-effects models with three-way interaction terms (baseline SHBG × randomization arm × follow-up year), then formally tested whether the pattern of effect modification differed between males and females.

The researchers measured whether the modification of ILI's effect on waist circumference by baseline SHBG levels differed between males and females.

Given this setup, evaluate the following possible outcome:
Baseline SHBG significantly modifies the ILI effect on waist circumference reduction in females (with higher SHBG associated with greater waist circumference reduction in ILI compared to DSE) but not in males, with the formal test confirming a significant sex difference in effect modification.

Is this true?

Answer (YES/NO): NO